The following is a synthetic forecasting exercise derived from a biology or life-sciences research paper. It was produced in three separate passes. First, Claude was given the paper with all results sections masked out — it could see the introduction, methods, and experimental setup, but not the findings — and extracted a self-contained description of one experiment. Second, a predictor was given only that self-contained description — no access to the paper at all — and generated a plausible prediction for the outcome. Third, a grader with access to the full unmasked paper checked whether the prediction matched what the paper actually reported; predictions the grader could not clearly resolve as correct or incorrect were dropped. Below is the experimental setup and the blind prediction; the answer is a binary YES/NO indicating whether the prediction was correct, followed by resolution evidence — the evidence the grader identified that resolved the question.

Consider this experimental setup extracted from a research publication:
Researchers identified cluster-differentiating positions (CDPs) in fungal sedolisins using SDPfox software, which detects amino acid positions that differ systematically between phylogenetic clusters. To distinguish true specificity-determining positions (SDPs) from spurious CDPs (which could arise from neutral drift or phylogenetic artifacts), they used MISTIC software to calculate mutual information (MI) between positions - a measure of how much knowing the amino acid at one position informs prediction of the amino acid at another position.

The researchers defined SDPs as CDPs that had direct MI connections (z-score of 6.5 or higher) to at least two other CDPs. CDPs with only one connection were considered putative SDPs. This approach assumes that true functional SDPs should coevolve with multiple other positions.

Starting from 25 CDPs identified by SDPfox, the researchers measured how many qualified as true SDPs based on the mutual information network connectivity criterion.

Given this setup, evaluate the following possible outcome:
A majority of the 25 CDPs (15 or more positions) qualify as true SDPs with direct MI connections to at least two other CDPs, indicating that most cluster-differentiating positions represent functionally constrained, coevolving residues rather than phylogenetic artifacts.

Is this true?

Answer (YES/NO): NO